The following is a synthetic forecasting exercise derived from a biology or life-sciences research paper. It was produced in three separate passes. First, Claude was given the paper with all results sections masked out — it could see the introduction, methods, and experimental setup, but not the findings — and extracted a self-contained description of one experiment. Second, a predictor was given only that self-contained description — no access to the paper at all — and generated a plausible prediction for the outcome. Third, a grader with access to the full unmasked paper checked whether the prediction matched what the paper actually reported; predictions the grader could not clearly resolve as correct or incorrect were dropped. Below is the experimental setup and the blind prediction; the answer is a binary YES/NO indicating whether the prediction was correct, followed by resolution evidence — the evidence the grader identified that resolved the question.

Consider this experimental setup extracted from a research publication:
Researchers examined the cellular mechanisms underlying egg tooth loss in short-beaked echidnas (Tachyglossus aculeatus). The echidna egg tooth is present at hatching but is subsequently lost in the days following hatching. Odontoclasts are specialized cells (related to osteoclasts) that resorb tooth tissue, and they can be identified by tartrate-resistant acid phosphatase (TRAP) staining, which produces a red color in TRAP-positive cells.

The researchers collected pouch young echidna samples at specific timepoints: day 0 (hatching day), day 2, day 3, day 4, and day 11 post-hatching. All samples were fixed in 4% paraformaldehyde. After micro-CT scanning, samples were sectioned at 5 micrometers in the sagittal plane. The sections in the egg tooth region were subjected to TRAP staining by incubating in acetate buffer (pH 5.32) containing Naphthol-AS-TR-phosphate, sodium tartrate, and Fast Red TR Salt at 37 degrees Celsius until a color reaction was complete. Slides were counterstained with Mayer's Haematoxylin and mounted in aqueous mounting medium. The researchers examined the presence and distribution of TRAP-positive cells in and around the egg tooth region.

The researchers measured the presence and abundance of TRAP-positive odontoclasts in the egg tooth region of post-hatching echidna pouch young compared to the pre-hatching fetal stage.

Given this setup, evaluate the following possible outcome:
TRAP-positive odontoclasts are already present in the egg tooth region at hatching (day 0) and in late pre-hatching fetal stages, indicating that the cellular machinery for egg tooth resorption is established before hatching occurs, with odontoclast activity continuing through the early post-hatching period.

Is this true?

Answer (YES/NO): NO